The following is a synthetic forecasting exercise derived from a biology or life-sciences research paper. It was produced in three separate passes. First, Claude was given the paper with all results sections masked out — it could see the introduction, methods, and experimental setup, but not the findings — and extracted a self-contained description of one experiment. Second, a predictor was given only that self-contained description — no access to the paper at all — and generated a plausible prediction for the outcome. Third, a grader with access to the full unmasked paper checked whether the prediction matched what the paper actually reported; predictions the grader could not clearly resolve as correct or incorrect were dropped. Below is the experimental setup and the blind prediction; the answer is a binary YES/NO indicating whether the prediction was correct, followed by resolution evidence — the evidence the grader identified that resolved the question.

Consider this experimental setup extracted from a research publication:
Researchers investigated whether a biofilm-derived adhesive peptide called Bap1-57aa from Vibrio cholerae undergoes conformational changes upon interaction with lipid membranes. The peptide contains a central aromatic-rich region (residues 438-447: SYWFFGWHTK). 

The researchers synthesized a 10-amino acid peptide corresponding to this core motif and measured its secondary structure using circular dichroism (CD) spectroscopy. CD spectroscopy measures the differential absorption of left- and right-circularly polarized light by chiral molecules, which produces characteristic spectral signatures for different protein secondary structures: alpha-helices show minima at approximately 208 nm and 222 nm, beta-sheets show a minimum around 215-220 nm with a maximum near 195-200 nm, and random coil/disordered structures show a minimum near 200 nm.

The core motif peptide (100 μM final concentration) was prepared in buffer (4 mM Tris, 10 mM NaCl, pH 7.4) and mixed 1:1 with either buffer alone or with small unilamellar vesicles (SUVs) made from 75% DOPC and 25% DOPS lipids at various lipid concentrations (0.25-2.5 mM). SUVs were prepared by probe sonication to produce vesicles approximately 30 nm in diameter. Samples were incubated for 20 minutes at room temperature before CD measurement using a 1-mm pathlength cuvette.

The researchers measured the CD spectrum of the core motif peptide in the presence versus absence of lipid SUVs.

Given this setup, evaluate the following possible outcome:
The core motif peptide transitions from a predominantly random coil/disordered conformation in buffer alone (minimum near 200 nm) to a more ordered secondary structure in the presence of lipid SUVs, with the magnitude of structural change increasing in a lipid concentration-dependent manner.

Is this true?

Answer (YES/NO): NO